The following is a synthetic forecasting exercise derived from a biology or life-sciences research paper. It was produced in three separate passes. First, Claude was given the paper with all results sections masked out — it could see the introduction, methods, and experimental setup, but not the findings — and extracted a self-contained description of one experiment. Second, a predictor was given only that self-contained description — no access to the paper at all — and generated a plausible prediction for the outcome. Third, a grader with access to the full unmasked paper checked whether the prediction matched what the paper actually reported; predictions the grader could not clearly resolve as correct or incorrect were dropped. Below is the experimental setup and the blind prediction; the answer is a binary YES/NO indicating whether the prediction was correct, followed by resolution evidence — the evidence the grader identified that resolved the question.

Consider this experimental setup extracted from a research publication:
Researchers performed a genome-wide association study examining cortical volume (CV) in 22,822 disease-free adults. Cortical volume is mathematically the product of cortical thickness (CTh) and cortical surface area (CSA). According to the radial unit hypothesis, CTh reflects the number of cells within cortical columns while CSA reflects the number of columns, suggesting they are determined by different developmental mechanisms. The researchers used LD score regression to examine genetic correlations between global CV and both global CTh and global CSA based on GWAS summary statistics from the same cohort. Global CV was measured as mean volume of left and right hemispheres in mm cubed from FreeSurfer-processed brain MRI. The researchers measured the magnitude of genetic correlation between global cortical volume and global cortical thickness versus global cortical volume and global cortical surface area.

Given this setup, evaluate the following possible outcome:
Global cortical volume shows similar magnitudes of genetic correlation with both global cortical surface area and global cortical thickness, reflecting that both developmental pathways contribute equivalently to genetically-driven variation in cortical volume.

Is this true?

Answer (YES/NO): NO